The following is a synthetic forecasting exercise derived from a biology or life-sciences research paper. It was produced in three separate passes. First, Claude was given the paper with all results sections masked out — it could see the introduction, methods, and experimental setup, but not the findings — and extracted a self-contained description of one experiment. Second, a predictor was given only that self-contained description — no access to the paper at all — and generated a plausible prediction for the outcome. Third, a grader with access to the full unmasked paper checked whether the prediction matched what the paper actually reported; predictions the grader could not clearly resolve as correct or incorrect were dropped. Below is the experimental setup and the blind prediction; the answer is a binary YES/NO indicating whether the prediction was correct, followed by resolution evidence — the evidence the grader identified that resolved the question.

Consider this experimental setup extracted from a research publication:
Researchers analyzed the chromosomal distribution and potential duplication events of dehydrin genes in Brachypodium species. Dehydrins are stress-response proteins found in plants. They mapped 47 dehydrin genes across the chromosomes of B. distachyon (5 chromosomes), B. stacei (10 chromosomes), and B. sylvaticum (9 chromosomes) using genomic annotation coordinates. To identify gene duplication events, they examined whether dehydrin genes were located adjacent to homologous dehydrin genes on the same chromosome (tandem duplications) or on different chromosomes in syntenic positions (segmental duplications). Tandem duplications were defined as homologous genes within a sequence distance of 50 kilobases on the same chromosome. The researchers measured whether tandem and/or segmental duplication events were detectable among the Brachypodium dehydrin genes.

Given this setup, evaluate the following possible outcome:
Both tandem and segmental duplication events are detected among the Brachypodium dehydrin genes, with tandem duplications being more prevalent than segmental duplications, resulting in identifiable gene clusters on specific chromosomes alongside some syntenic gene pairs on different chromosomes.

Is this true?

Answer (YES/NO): YES